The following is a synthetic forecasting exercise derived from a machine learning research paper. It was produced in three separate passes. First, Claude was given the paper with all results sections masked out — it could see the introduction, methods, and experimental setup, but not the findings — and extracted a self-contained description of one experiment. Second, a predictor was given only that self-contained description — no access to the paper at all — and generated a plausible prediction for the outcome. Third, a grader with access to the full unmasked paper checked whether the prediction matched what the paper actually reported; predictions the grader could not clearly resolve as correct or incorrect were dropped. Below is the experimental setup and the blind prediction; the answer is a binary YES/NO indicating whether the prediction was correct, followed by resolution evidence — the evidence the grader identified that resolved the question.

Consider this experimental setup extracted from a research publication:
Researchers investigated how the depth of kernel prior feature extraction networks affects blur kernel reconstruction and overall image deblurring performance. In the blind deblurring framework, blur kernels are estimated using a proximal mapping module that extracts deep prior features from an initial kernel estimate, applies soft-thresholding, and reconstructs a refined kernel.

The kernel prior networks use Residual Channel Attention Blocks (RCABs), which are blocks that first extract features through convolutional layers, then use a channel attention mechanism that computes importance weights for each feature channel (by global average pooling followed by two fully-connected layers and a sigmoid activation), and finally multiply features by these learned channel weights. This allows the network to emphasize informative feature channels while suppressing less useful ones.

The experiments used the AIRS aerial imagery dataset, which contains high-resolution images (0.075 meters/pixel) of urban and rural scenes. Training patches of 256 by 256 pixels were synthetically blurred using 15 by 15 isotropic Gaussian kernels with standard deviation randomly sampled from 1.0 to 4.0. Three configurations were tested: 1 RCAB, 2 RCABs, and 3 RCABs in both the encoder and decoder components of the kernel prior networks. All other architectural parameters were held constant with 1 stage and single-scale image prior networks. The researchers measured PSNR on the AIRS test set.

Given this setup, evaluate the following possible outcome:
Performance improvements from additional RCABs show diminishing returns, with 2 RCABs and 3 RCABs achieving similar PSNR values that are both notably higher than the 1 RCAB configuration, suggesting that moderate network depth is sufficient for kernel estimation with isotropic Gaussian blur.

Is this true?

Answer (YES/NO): NO